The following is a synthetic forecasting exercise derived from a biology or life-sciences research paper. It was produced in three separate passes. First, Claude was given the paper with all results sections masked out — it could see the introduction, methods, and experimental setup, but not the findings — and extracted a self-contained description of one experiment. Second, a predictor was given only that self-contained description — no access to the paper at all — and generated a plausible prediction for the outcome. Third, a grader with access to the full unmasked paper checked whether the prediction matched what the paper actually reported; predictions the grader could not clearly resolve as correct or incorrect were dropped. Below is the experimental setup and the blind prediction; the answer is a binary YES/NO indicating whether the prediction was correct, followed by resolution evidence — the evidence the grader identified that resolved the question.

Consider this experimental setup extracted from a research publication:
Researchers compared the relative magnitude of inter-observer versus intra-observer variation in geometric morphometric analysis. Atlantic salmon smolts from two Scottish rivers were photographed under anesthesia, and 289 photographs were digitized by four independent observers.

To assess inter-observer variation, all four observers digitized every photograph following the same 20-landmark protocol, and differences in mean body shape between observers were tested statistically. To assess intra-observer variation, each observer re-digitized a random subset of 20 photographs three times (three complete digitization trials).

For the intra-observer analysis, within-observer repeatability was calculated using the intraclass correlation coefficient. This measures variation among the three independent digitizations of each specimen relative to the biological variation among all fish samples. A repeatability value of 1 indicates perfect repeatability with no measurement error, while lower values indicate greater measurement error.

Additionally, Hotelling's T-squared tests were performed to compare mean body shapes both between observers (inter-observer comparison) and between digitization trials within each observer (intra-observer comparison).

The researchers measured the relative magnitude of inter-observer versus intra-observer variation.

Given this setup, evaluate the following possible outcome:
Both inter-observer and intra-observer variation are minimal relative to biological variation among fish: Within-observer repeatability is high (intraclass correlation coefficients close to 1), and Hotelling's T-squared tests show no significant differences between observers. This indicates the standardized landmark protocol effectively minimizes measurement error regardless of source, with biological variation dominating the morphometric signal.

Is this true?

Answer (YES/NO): NO